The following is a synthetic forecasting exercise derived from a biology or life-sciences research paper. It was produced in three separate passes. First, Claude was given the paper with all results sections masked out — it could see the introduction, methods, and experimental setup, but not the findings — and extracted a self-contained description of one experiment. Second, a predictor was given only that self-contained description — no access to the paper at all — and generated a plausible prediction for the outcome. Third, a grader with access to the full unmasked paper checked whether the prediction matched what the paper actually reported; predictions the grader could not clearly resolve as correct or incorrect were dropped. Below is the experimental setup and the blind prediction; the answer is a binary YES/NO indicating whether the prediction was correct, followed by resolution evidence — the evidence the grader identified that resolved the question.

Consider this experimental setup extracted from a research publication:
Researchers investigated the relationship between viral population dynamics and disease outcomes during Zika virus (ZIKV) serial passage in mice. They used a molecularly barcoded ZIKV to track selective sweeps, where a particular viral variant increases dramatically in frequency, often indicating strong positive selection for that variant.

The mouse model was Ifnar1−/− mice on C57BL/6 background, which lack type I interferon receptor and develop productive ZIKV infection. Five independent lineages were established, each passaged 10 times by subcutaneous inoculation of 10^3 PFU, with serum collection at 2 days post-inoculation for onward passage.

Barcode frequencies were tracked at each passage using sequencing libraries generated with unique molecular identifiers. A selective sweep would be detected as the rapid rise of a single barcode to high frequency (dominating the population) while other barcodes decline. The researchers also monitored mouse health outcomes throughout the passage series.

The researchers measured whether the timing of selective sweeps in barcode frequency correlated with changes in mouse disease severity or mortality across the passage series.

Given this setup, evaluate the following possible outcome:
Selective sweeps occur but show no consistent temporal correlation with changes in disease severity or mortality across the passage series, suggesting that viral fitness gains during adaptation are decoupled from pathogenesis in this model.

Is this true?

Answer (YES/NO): NO